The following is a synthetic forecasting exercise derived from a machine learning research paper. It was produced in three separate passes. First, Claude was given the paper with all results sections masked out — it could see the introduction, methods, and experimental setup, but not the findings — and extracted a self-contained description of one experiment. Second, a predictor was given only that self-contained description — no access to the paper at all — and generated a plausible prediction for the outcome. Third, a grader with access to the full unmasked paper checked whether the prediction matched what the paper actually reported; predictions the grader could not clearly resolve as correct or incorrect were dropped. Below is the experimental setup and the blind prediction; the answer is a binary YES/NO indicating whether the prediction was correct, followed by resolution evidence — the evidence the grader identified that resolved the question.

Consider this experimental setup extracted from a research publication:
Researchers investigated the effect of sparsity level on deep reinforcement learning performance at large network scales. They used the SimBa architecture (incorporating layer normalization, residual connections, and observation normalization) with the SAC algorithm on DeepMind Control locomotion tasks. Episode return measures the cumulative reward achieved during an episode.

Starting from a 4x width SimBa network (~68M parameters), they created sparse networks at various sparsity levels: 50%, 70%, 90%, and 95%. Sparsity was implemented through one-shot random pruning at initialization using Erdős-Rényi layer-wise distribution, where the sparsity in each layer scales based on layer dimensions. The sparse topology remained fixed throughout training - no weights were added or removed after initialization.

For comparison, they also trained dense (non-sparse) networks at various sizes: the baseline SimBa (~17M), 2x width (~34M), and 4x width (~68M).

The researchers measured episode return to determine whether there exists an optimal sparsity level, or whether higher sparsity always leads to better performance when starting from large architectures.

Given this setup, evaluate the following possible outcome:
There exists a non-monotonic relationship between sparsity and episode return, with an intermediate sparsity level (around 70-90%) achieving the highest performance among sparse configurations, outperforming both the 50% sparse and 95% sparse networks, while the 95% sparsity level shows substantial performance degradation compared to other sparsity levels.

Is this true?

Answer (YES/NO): NO